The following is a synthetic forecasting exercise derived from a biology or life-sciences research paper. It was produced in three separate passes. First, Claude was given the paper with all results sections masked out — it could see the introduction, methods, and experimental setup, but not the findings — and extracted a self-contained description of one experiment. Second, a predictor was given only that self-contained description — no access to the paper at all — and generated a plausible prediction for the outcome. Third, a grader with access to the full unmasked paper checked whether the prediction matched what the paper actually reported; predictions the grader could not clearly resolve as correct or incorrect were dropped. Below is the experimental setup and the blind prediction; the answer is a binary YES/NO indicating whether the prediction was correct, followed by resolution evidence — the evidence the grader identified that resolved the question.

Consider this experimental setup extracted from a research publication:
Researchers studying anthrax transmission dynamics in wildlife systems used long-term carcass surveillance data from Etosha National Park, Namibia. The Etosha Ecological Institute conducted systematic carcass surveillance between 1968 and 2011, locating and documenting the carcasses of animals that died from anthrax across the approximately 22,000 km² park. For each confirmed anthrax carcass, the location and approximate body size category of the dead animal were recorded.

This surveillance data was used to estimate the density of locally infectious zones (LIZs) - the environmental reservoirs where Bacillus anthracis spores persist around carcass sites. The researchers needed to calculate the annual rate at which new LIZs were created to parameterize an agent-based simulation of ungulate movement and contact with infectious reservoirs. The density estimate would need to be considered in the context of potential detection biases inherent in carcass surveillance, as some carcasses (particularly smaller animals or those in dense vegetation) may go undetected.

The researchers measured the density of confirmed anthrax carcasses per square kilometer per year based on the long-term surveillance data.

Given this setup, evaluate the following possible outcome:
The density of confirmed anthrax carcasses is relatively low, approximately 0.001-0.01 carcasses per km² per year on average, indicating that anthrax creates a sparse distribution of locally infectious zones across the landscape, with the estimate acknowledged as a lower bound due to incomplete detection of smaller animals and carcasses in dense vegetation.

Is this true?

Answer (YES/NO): NO